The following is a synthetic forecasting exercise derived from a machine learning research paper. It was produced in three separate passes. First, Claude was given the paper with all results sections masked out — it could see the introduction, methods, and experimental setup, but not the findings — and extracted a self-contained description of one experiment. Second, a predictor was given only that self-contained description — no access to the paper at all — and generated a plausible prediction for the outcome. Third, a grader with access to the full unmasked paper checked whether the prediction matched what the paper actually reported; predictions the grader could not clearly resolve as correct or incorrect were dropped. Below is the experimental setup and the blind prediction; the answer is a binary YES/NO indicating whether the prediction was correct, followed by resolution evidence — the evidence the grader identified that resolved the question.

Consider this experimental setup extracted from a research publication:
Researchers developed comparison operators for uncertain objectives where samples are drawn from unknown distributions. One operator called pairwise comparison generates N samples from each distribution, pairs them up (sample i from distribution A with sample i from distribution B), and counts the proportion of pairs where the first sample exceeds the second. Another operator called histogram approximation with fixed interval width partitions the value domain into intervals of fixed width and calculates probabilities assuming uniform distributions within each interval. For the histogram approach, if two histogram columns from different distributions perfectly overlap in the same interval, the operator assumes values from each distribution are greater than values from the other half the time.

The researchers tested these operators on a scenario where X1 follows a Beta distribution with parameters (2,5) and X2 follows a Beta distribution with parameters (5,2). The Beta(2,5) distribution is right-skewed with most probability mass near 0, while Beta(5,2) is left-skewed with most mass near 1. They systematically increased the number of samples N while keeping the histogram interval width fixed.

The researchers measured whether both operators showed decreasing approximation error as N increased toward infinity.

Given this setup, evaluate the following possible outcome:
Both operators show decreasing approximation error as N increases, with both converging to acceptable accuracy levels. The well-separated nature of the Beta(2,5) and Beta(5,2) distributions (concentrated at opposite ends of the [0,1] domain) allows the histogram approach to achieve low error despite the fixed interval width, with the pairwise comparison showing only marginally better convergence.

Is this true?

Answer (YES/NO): NO